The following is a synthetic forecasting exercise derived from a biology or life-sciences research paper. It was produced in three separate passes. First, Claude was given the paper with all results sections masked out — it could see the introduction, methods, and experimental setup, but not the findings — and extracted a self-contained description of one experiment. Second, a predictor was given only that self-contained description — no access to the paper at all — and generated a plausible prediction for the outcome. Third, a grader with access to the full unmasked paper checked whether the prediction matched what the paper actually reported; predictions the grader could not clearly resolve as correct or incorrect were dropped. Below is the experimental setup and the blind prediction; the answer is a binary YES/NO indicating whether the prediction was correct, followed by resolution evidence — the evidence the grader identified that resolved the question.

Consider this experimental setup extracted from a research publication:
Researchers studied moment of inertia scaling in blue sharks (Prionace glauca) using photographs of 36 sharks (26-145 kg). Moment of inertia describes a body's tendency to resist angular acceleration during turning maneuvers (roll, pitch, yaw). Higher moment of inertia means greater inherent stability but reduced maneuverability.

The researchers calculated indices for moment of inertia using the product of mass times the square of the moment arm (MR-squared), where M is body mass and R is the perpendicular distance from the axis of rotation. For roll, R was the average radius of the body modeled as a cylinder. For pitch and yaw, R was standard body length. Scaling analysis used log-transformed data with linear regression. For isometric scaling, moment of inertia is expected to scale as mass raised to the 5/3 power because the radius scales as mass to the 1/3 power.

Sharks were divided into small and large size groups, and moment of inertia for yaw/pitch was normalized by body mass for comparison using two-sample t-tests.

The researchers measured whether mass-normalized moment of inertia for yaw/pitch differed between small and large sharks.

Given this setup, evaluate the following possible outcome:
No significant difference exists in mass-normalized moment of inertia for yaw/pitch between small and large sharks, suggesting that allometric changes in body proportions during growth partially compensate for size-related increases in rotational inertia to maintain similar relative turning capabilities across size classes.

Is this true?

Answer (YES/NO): NO